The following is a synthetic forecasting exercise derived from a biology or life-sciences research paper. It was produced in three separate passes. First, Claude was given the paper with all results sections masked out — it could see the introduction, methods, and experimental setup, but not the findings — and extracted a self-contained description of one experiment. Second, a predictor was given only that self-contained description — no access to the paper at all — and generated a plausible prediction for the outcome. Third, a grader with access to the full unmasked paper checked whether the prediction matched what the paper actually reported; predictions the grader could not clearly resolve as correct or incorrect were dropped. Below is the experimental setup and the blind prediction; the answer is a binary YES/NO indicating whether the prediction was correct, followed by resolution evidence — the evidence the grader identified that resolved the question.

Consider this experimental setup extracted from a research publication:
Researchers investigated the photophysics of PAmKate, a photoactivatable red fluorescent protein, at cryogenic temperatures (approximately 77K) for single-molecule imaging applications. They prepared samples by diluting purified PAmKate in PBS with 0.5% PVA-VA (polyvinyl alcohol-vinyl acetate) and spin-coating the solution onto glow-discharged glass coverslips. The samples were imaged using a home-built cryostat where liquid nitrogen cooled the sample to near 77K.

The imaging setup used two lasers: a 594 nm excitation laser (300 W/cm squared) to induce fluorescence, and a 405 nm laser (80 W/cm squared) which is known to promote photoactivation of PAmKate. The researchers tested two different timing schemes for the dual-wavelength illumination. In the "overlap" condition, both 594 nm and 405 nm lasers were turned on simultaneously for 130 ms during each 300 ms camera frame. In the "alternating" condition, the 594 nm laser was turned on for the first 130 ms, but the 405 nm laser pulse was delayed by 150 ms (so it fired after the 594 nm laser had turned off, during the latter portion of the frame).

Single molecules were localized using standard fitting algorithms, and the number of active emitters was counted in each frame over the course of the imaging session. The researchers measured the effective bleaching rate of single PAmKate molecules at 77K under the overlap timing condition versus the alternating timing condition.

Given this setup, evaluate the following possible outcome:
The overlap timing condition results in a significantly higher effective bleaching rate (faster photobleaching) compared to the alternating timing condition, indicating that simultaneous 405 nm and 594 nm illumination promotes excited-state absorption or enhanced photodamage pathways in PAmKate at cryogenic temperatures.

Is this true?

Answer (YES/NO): YES